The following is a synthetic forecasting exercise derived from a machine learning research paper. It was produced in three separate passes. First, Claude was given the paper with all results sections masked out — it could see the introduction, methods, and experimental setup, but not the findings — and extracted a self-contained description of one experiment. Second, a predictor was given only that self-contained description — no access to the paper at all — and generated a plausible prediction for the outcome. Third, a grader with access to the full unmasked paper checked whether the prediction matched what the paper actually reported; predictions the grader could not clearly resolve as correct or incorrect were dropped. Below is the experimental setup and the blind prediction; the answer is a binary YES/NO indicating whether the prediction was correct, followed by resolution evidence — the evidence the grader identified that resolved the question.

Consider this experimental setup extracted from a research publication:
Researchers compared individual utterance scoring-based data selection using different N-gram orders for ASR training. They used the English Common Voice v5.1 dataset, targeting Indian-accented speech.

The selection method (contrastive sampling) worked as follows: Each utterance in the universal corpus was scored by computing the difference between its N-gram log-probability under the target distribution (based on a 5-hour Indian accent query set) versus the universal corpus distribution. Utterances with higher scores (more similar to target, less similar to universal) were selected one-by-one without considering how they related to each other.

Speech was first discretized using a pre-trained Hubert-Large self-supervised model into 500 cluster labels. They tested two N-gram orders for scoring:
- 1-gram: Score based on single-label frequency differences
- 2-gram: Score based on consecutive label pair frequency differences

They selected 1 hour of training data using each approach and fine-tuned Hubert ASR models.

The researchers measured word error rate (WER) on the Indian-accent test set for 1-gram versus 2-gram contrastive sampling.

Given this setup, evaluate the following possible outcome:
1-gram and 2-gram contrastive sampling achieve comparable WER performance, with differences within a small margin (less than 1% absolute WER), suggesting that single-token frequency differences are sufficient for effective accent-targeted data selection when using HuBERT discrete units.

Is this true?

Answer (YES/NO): NO